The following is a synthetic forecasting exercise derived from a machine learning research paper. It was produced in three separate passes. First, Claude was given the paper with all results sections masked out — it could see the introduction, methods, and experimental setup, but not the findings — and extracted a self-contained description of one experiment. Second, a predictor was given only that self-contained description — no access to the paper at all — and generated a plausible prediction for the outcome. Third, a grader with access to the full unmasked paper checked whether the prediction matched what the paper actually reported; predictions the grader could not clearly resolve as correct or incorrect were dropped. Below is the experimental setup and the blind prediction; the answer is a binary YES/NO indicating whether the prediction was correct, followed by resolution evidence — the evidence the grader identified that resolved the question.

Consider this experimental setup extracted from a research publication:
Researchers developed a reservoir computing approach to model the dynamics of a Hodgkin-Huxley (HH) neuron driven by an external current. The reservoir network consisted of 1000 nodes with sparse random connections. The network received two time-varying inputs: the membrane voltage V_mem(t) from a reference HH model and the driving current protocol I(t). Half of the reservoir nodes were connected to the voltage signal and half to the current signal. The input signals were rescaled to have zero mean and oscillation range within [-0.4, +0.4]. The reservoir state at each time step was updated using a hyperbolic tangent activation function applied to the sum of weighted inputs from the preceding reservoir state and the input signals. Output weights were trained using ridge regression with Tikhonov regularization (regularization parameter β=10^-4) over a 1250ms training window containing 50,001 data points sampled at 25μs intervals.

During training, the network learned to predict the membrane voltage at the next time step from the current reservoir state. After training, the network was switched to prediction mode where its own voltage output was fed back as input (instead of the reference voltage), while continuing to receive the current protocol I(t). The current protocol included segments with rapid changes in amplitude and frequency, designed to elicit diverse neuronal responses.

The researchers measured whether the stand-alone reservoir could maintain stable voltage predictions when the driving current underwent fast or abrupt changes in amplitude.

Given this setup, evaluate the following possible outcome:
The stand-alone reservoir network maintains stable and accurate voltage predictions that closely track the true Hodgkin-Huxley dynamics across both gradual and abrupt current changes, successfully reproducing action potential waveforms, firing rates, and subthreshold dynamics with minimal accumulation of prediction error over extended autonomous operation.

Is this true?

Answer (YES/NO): NO